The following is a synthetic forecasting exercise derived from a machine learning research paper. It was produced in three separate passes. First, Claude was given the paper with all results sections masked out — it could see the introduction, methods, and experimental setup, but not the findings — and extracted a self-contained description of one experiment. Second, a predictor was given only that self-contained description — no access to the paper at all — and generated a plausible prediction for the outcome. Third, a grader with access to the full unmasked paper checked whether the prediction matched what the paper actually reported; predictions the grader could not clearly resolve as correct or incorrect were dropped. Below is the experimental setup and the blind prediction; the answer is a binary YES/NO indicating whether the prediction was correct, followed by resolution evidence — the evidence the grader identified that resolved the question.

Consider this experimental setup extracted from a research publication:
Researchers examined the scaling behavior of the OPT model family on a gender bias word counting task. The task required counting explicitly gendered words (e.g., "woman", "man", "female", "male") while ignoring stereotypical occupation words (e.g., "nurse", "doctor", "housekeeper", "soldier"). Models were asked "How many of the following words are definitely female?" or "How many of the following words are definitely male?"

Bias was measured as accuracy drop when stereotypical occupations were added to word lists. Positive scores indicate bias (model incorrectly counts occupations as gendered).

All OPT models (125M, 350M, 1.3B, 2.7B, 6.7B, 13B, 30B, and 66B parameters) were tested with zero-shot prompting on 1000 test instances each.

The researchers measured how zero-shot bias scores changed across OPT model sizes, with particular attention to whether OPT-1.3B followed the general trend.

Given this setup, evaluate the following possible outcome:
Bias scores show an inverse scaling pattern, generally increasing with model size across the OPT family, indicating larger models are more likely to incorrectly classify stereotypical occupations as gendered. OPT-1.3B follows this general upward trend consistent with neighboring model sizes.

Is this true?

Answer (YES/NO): NO